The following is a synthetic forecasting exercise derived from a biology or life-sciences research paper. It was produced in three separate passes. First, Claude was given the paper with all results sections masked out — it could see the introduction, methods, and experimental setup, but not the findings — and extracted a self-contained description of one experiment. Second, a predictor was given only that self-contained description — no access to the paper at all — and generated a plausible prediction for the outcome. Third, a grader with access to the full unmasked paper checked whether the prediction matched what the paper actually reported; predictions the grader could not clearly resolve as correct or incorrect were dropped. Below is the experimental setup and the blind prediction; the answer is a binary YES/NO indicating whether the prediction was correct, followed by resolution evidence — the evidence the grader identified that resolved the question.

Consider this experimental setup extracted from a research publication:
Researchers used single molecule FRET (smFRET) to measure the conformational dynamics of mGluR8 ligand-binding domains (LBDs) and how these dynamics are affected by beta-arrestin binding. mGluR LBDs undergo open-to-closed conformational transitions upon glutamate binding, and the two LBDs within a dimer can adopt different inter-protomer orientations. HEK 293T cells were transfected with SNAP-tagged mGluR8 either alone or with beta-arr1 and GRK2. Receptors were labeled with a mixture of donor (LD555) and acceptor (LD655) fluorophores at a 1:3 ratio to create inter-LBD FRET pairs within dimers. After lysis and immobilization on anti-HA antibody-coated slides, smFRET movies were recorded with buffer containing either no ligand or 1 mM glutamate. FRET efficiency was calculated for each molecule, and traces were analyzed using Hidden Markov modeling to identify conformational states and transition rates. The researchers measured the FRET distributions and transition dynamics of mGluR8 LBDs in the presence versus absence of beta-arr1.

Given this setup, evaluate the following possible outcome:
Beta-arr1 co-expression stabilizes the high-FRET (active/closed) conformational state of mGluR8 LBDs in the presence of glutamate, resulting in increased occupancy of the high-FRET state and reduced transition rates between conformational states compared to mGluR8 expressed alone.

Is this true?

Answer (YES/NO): NO